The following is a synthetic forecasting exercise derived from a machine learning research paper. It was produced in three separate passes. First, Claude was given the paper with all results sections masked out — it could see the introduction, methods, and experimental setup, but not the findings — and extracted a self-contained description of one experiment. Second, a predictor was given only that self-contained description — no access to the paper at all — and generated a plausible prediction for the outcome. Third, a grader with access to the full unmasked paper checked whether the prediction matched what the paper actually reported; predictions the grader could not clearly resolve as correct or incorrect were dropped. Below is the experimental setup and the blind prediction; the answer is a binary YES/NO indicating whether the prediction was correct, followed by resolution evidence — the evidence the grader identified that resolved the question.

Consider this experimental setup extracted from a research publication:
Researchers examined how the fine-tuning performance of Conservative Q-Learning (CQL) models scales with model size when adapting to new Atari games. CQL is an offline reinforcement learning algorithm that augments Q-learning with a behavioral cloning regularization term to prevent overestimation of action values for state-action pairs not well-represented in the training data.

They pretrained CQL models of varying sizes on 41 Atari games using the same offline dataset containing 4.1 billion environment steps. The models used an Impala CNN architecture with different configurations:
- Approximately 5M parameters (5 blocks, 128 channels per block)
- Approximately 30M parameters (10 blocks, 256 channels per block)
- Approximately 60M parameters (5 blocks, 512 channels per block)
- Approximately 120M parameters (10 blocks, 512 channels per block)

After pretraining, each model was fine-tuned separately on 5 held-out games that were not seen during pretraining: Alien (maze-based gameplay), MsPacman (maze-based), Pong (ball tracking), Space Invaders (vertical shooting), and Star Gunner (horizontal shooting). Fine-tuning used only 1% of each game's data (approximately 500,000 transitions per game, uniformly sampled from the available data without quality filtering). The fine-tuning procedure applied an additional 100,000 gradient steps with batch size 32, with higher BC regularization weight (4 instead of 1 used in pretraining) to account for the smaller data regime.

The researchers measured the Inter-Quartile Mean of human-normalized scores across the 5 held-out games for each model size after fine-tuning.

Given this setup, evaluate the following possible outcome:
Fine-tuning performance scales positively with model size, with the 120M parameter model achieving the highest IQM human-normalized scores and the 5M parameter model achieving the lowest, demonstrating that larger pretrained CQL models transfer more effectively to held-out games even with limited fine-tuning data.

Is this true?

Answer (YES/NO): NO